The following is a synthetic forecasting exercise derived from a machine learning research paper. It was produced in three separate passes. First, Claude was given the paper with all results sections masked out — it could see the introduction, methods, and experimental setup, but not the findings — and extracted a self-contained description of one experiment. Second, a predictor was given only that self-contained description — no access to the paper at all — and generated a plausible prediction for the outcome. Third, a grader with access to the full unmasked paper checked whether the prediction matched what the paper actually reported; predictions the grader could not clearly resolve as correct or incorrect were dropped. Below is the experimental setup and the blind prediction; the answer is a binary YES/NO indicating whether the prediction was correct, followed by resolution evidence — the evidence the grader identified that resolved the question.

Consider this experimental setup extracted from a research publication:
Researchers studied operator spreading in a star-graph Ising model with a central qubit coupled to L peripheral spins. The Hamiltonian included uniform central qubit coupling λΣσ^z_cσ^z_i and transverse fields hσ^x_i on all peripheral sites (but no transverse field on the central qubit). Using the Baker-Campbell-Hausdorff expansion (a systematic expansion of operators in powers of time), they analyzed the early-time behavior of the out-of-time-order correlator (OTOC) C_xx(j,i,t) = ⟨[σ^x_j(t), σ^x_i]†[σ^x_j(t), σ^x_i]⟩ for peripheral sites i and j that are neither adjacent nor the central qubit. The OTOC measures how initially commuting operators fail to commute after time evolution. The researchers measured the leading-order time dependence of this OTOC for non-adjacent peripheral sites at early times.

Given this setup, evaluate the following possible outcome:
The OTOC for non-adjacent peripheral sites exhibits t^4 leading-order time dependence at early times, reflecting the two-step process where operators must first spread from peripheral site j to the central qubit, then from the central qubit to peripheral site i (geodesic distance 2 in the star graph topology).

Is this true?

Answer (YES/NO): NO